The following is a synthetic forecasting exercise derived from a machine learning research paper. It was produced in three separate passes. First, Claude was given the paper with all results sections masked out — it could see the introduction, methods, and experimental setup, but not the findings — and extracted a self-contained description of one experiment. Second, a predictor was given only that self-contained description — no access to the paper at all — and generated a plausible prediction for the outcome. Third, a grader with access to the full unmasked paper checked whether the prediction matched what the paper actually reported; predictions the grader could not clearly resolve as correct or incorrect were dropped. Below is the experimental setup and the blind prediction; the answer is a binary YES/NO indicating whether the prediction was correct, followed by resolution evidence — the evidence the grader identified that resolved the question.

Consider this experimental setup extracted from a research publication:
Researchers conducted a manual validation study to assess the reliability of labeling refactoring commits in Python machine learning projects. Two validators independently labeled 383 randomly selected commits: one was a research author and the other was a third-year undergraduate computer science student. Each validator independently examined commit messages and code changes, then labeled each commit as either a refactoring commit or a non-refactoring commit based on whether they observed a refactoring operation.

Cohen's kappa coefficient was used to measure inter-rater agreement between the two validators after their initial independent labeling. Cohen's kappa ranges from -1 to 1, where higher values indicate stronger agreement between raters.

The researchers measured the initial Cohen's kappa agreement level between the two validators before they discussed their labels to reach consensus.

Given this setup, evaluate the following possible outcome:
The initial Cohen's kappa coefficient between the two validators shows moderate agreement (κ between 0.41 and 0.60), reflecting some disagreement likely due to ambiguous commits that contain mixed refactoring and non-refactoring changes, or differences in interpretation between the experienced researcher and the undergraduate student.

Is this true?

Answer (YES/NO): NO